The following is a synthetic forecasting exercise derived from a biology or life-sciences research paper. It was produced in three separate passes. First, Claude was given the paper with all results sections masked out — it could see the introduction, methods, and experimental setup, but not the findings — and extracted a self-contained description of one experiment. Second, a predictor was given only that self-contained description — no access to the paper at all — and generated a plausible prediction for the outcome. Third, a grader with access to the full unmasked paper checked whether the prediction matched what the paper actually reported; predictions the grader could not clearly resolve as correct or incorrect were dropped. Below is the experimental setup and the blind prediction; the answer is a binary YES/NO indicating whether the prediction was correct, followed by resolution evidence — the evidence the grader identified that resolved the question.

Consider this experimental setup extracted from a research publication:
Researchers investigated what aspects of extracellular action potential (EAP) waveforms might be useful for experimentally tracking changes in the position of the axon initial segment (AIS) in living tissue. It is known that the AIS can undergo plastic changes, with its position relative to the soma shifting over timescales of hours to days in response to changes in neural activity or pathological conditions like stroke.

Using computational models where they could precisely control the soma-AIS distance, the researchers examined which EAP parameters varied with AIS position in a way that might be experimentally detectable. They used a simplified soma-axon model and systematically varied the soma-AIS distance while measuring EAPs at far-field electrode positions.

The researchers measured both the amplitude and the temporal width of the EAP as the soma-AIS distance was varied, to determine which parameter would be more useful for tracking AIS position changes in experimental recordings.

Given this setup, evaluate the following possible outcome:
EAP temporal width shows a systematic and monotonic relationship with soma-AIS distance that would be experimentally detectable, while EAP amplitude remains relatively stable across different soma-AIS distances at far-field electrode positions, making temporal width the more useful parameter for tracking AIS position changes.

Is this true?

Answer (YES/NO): YES